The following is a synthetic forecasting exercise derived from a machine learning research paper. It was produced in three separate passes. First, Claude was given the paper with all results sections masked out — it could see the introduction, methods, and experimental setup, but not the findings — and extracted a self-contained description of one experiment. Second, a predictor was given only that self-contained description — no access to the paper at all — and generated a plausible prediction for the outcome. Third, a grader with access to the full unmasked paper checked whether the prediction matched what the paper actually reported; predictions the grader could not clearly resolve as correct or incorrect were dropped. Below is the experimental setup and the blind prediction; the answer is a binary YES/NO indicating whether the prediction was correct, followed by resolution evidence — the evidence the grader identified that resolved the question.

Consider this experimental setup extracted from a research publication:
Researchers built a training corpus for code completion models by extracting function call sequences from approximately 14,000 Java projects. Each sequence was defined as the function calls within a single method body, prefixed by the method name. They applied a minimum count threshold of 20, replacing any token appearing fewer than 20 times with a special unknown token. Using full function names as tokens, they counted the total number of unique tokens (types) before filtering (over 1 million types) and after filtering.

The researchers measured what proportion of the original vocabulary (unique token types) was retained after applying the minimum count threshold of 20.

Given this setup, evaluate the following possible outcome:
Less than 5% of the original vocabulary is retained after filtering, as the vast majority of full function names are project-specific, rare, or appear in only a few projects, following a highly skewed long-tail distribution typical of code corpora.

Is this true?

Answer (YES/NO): NO